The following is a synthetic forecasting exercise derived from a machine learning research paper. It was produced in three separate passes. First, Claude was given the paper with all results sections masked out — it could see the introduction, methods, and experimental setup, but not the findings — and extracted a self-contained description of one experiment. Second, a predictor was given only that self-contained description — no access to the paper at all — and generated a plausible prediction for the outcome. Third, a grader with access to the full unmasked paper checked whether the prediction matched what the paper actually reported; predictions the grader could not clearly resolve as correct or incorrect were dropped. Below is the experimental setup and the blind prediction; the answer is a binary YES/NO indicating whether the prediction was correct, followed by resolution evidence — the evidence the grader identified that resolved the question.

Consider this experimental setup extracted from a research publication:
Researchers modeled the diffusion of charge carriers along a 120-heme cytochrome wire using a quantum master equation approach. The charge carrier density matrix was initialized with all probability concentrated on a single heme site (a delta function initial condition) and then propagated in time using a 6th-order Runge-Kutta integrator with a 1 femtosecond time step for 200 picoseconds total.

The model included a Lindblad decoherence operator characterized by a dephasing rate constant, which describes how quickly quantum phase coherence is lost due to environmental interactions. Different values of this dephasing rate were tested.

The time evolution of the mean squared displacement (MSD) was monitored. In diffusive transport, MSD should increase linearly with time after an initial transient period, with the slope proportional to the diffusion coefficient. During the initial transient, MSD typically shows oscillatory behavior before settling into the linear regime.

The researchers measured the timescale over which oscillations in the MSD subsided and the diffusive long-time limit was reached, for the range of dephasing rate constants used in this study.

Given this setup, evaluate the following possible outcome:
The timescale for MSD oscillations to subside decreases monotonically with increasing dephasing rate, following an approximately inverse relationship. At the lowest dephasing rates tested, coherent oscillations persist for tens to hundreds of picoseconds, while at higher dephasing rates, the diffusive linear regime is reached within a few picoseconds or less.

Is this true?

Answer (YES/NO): NO